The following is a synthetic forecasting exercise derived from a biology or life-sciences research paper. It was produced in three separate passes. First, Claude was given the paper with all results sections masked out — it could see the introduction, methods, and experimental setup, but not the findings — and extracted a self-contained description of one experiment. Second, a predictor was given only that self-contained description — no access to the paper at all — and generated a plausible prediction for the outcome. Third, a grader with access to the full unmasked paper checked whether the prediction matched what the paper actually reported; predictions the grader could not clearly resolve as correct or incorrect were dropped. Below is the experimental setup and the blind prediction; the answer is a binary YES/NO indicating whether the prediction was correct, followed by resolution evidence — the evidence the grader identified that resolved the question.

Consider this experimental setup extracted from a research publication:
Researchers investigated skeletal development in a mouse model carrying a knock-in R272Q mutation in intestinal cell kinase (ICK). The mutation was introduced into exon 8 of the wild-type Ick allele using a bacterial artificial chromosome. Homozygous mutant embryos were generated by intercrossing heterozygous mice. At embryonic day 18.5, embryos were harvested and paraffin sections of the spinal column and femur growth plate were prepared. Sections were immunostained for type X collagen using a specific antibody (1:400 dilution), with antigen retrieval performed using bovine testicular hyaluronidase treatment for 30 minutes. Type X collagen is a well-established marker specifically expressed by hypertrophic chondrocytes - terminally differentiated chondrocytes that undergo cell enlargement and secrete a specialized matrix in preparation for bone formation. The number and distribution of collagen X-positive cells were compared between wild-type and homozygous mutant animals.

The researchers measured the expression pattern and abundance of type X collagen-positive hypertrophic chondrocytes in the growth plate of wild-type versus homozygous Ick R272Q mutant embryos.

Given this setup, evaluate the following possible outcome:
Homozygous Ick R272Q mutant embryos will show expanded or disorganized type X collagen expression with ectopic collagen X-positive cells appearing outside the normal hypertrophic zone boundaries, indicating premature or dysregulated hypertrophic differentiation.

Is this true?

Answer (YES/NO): NO